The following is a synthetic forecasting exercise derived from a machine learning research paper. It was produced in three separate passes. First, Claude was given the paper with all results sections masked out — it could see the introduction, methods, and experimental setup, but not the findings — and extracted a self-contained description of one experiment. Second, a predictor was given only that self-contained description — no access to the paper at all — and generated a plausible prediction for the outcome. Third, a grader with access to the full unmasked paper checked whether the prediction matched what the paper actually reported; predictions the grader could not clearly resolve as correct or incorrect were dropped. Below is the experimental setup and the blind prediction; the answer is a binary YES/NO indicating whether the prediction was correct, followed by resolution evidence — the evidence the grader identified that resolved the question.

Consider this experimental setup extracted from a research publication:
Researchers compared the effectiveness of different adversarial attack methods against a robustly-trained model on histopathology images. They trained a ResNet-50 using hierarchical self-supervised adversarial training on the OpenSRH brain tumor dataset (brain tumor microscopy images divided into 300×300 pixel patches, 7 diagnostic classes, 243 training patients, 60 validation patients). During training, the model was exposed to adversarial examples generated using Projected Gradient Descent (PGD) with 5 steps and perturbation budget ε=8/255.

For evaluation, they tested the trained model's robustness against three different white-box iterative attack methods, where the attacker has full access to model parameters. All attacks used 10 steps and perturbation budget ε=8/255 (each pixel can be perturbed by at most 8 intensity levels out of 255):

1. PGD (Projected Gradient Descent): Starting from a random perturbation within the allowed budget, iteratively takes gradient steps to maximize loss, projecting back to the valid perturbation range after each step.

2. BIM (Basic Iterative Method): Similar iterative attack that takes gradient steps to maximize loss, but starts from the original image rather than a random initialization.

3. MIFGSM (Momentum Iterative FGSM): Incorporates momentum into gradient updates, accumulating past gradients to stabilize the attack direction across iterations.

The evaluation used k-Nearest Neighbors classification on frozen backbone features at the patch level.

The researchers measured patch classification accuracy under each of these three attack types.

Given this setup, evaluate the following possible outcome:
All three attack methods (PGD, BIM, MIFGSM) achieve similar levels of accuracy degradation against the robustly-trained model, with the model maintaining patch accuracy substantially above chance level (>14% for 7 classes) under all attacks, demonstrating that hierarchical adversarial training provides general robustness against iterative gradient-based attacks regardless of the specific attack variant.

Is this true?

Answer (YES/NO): YES